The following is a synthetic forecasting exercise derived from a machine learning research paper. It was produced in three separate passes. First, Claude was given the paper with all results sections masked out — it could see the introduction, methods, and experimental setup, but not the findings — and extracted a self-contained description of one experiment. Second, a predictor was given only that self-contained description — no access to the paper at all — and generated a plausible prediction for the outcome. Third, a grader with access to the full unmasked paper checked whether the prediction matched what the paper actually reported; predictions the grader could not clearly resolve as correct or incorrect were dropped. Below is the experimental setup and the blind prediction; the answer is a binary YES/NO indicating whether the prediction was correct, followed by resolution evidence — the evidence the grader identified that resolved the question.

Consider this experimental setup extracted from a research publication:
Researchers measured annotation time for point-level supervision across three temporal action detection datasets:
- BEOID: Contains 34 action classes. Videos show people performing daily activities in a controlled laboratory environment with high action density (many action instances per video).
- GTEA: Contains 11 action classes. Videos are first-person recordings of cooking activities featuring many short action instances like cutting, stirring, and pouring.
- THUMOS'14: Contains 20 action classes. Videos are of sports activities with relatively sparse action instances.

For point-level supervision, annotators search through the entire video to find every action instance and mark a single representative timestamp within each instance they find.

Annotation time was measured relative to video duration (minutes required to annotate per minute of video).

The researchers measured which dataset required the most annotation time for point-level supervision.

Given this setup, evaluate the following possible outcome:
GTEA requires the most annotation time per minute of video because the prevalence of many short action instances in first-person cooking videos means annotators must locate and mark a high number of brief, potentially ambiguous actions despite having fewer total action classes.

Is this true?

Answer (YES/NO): YES